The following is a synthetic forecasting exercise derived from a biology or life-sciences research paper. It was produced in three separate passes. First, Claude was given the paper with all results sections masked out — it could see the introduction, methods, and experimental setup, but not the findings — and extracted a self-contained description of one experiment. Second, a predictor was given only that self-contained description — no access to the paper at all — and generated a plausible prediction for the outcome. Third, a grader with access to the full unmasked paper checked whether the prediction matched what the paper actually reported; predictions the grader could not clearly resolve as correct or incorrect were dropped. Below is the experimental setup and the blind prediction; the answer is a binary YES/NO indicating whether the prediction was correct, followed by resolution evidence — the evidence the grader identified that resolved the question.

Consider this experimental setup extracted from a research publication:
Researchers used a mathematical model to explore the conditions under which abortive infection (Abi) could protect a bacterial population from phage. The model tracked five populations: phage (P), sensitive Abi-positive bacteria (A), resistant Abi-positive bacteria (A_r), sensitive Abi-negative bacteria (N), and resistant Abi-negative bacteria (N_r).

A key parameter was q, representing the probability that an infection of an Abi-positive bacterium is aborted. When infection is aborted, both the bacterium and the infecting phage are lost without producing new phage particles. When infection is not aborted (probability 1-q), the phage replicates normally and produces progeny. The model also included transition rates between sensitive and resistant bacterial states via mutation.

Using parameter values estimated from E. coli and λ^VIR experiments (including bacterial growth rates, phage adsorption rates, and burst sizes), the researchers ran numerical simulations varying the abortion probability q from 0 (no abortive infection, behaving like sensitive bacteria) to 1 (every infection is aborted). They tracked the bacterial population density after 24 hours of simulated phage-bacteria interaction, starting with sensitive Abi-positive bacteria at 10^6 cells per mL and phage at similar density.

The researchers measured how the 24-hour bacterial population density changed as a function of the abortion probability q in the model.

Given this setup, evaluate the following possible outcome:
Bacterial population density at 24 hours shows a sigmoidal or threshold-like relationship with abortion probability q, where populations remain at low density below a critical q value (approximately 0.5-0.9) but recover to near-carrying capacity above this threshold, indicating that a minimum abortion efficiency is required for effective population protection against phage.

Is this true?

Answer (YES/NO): NO